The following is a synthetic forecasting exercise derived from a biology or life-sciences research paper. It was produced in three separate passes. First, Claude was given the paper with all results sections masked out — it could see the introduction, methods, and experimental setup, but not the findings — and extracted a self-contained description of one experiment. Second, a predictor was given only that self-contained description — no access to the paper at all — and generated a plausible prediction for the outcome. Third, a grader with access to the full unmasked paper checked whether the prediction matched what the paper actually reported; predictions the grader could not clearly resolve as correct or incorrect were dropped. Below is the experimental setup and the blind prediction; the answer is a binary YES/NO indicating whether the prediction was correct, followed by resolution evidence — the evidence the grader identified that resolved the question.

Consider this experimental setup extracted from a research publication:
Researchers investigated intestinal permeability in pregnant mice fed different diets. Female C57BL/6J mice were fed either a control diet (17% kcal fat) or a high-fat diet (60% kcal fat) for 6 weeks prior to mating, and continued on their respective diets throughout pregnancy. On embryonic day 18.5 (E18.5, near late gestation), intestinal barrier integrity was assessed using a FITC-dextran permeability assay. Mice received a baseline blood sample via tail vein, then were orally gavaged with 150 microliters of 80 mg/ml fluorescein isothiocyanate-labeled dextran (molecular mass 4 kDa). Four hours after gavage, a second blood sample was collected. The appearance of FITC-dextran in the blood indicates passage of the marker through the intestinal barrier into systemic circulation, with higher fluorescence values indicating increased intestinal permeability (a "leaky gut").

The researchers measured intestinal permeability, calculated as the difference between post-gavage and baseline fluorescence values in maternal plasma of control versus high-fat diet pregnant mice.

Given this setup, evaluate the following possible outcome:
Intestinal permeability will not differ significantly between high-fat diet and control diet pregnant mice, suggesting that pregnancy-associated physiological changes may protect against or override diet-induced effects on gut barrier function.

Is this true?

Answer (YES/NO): NO